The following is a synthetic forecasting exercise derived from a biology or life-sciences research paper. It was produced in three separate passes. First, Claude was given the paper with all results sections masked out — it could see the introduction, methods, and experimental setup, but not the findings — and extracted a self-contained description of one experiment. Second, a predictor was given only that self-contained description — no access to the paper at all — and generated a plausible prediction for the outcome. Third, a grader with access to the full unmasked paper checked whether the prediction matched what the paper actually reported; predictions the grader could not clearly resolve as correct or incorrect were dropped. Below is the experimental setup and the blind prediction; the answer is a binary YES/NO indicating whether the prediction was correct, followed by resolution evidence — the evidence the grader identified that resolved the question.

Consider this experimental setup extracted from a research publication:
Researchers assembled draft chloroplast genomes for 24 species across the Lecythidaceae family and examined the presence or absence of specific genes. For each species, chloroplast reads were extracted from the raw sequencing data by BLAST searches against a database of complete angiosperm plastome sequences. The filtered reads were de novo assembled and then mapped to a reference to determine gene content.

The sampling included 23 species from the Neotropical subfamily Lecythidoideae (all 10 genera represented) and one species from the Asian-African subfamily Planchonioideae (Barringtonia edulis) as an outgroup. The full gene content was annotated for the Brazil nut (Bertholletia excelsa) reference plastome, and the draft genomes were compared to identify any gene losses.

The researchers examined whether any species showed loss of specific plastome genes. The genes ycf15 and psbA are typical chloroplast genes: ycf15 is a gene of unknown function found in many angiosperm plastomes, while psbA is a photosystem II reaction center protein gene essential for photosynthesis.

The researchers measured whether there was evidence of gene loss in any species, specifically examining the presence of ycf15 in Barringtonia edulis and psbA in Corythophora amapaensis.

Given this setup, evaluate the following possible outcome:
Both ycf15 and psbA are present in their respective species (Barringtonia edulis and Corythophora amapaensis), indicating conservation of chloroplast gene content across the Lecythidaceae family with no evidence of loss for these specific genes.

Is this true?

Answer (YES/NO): NO